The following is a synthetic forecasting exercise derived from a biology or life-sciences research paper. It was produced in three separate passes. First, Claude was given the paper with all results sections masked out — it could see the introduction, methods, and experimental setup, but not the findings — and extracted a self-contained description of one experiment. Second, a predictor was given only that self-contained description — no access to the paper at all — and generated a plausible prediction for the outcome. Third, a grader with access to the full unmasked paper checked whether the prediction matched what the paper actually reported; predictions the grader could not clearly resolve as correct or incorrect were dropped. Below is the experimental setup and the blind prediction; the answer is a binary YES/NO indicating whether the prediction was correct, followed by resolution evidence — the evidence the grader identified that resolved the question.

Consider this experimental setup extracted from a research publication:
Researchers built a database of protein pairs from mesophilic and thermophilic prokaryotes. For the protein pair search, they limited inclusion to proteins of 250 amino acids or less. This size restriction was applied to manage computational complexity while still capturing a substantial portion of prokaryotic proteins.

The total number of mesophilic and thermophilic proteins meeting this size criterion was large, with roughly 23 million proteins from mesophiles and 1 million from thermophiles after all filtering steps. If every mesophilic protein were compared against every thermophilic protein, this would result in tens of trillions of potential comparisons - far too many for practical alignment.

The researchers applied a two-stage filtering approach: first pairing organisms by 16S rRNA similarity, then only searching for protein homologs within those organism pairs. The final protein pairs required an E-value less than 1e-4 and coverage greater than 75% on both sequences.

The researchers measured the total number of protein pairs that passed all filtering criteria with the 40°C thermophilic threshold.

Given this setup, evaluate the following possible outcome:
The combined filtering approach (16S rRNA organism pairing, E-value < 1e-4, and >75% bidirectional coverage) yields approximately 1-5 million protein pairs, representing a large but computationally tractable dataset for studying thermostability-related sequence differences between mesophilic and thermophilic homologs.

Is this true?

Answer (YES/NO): NO